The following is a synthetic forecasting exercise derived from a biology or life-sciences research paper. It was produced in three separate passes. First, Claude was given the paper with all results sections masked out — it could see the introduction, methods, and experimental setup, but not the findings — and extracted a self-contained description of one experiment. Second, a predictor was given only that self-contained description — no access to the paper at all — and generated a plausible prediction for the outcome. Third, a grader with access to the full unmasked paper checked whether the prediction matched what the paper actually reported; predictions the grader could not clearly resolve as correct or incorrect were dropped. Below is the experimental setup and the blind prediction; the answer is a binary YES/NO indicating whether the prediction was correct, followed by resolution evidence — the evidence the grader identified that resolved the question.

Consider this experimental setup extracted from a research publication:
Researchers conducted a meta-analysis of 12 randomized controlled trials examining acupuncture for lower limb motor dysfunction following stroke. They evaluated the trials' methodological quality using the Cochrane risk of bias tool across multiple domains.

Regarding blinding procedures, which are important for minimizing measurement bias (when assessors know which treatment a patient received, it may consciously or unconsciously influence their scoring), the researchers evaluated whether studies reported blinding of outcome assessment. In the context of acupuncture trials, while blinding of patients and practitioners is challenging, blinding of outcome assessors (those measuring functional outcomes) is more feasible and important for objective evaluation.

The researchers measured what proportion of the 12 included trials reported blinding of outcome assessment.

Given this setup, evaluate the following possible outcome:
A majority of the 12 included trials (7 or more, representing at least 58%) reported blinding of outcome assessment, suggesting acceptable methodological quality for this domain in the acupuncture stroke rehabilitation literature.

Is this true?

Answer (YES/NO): NO